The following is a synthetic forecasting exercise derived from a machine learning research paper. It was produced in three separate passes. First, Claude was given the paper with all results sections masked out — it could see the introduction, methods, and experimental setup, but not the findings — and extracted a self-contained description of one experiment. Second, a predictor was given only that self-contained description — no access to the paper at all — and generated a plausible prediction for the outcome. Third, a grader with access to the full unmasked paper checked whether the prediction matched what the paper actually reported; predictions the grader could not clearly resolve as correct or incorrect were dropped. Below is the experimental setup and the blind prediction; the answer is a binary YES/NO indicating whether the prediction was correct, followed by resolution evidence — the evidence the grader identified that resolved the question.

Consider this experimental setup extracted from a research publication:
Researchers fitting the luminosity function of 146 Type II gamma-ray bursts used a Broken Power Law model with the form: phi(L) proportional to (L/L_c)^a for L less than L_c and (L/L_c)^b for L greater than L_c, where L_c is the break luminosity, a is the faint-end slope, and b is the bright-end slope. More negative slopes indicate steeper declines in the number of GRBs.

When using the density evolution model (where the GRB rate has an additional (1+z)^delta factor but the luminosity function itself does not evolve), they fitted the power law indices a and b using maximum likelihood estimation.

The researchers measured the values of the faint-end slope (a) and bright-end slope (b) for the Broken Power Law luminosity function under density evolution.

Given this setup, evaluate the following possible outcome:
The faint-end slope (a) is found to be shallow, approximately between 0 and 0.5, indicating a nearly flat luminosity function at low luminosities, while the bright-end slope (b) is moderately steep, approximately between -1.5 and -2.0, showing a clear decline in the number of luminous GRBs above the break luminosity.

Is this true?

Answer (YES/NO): NO